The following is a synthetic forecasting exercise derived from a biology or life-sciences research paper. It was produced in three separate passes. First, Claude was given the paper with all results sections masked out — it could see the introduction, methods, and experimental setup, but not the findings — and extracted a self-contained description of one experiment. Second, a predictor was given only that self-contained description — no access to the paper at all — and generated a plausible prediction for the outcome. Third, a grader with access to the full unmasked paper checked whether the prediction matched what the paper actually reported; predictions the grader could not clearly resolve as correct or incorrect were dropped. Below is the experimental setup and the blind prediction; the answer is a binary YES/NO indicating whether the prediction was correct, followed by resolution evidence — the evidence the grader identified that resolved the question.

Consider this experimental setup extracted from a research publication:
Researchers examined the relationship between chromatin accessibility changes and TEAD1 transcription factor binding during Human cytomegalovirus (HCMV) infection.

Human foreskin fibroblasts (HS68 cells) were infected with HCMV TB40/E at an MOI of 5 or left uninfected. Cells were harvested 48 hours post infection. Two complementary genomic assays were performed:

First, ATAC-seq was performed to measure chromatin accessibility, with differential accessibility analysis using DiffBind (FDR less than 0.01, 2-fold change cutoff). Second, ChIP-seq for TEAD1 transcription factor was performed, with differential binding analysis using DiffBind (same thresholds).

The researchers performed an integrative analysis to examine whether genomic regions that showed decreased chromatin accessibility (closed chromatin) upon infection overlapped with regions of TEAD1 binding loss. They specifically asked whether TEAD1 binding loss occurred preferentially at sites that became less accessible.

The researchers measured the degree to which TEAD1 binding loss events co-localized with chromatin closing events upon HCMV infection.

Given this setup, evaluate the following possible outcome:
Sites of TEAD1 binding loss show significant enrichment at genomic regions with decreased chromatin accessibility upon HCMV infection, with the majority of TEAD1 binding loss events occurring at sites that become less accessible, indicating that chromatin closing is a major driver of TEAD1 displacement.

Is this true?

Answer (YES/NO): YES